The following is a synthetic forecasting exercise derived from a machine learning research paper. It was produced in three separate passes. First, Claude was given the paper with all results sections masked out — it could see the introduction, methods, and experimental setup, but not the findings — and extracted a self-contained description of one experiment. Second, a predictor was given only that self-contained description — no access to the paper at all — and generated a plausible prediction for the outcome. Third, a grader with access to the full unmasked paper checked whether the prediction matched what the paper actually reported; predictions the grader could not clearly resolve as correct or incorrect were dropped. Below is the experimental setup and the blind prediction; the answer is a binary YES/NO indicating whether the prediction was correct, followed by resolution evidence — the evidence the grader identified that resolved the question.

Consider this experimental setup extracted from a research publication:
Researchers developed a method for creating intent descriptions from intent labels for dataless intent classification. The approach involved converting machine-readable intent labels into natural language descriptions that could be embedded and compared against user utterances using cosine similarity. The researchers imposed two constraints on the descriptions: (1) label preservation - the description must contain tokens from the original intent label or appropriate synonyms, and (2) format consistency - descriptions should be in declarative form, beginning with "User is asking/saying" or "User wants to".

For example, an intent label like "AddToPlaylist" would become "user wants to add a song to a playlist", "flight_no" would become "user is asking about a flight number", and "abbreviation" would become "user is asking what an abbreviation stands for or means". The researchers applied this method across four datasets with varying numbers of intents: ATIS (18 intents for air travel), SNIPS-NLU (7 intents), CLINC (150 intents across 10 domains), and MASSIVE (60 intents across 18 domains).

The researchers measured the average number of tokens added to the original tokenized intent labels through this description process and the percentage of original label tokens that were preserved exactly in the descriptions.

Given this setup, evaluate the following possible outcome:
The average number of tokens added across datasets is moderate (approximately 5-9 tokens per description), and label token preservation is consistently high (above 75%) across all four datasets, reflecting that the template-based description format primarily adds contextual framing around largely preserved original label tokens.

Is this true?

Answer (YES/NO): YES